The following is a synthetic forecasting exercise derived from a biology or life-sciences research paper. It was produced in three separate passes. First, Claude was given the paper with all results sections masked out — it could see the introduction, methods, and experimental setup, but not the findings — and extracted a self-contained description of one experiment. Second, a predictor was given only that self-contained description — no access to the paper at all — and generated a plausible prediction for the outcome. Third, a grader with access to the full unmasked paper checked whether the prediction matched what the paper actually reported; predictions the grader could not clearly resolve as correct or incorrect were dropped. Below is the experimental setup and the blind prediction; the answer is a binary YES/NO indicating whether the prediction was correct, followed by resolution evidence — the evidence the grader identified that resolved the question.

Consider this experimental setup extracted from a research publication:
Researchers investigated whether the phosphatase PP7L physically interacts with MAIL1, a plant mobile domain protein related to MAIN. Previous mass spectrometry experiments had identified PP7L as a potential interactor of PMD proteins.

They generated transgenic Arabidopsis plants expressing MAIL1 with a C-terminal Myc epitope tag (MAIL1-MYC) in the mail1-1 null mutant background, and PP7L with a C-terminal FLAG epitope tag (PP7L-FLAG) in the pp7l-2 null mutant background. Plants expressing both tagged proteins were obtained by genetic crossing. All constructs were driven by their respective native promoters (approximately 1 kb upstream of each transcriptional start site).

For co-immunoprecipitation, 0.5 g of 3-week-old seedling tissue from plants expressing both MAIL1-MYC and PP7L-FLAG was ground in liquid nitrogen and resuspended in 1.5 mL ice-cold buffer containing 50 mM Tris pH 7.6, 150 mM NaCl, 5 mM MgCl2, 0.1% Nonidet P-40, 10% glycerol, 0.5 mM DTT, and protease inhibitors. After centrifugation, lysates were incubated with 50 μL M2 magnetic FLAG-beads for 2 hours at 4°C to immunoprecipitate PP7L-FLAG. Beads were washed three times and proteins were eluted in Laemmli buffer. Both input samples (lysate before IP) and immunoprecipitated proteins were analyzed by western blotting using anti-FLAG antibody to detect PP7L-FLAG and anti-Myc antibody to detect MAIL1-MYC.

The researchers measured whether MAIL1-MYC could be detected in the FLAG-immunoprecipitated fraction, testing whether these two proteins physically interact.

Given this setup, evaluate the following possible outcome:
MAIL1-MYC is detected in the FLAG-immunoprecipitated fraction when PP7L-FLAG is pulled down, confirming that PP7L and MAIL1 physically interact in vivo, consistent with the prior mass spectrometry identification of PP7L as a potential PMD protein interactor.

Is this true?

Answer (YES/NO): YES